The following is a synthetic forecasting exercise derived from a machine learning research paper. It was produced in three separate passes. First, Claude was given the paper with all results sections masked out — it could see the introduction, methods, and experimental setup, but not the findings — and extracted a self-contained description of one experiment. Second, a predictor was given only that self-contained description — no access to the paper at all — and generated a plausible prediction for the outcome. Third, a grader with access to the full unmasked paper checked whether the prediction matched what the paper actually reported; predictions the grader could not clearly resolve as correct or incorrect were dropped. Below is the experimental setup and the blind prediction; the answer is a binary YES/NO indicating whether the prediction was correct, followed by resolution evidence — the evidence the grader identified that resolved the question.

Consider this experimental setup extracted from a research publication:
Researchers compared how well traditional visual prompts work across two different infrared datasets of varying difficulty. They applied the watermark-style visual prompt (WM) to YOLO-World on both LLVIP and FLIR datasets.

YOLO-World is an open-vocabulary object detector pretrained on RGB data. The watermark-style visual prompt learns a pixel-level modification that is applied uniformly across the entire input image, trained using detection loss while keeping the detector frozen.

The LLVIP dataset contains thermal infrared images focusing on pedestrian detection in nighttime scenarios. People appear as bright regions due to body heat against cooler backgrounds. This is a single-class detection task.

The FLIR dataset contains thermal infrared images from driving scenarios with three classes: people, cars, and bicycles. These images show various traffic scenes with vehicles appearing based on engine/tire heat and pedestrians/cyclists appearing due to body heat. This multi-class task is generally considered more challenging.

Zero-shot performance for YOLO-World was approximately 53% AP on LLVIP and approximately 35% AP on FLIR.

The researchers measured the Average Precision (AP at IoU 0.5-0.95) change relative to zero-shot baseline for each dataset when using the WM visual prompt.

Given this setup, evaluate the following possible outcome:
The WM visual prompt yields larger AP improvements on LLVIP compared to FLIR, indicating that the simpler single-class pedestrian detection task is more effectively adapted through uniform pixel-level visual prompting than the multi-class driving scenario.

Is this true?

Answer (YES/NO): NO